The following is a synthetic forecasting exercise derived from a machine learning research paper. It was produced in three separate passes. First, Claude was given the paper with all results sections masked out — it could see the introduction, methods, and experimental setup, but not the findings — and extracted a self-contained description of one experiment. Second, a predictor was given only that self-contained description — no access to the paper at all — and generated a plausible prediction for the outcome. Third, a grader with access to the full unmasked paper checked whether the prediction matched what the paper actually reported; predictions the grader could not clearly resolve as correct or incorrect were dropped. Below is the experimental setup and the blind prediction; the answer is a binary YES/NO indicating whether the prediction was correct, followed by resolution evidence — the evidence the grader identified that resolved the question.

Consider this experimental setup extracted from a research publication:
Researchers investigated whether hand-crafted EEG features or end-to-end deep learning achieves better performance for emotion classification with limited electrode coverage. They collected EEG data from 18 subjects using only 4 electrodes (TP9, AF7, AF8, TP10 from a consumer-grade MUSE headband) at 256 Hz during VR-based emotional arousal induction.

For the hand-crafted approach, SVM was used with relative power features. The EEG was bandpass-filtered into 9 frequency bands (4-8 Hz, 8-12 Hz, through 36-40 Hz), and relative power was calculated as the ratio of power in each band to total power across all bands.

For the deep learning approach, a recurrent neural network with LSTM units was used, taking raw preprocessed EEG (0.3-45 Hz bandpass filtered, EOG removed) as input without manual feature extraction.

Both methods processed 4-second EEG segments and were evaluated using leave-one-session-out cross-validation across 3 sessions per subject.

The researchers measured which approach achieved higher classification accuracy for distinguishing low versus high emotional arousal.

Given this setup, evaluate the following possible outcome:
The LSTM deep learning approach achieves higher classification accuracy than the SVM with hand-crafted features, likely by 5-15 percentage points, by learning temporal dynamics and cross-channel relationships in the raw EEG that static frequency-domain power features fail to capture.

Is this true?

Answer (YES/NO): NO